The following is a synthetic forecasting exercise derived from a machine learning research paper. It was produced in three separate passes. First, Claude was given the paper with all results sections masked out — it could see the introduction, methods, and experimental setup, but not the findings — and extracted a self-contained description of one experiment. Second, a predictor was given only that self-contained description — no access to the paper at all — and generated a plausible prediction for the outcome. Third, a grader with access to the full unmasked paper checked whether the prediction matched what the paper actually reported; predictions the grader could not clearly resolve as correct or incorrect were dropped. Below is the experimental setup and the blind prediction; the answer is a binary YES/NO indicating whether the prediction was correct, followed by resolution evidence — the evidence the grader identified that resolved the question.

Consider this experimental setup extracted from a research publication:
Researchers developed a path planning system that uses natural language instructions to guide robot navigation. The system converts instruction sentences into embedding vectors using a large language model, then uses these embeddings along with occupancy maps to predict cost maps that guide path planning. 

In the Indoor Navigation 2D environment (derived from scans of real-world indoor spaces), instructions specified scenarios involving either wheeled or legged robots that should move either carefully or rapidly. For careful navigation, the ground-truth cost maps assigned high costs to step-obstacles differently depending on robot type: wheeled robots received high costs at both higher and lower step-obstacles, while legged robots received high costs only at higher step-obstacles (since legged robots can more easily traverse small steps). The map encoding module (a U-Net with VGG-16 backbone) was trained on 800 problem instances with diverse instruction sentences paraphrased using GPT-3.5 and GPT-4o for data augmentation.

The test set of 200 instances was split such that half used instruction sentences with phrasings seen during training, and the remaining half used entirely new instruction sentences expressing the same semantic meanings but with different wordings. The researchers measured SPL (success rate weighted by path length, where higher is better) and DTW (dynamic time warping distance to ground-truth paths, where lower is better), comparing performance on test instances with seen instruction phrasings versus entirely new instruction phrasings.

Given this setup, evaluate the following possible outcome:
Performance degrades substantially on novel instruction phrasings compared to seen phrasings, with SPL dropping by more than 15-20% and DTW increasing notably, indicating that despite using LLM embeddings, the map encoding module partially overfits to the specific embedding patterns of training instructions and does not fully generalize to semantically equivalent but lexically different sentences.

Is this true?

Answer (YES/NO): NO